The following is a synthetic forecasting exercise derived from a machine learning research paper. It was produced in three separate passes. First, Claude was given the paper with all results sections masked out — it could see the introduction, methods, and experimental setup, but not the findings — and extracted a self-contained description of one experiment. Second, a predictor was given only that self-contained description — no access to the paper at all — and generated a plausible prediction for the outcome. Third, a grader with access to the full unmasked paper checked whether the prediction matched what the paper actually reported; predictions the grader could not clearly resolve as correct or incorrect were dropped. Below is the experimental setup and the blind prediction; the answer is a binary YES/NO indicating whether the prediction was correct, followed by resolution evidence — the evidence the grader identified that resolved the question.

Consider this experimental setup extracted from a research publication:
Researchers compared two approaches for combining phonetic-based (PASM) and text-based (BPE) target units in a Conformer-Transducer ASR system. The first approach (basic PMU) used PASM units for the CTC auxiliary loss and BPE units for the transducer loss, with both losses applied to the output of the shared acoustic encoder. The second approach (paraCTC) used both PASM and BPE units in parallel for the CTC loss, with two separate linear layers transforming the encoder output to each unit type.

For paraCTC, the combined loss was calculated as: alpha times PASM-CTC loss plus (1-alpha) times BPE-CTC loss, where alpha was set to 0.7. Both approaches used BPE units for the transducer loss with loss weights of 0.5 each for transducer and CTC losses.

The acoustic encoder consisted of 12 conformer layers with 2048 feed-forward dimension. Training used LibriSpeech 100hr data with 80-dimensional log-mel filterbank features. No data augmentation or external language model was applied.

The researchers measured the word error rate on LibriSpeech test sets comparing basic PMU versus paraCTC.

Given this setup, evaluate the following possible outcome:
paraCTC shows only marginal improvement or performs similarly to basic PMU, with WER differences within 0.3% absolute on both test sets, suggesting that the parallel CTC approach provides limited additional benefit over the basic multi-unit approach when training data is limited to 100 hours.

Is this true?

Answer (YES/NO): YES